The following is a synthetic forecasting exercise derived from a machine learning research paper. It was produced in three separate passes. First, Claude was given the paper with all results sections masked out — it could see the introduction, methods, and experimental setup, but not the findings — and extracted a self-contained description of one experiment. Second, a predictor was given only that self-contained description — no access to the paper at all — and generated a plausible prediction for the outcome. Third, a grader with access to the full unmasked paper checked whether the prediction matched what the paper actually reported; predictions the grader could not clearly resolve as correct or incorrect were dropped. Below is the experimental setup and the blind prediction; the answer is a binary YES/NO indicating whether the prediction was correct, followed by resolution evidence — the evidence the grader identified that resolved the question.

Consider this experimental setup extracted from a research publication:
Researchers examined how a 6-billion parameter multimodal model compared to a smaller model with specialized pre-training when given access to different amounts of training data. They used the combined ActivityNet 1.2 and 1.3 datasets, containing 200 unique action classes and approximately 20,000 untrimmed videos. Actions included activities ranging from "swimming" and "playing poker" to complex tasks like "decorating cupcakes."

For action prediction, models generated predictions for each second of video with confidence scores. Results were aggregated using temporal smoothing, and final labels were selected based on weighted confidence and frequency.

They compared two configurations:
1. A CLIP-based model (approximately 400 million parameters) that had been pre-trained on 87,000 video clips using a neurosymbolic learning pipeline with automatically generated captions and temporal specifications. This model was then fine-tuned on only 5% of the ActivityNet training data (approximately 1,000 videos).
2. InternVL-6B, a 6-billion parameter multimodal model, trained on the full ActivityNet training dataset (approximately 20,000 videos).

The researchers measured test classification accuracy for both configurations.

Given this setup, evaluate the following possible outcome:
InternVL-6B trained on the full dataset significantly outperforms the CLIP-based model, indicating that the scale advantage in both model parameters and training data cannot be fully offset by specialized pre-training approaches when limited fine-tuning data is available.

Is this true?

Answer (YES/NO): NO